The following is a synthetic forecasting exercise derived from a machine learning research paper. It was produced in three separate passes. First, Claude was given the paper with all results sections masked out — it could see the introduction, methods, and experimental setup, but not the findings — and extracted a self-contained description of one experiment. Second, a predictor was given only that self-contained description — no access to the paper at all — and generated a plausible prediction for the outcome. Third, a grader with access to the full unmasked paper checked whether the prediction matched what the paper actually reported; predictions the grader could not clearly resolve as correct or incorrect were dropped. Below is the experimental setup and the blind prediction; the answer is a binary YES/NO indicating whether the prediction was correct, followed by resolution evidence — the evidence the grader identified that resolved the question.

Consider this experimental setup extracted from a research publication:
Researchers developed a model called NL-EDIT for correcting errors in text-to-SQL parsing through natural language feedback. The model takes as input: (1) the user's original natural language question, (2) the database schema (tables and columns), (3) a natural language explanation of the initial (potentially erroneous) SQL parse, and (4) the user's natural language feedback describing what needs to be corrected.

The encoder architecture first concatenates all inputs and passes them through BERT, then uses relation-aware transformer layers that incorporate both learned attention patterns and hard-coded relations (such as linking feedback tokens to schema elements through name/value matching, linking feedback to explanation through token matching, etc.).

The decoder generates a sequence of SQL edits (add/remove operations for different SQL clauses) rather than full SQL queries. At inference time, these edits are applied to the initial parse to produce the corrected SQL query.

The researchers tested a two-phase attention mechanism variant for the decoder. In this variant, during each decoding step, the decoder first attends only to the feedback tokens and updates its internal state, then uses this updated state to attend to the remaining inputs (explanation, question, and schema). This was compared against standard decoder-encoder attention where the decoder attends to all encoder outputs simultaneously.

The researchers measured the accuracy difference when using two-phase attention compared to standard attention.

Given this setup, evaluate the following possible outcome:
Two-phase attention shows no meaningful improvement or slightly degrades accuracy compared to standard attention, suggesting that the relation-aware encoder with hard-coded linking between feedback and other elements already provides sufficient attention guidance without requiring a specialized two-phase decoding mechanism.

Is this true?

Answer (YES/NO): YES